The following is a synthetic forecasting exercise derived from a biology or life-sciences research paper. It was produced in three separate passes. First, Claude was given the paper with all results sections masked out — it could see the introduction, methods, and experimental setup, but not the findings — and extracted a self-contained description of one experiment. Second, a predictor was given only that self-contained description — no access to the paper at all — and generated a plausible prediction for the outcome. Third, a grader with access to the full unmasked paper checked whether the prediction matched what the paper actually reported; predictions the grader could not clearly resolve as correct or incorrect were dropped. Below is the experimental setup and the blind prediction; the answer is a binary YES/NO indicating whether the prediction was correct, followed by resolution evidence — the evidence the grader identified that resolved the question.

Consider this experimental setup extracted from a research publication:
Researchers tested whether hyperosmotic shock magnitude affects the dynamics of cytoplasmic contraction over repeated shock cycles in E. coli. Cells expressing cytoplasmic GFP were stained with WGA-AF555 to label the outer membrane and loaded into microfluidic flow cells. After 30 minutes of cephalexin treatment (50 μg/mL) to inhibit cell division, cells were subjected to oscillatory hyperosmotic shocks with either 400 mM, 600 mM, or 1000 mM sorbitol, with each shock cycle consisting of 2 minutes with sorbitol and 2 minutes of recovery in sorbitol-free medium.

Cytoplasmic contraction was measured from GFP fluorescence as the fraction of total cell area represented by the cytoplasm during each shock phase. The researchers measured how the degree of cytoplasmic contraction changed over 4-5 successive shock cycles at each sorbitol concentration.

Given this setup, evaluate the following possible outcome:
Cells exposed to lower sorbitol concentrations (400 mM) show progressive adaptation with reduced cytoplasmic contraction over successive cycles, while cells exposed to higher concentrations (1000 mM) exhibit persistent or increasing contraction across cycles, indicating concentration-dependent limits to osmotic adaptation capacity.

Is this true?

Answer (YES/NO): NO